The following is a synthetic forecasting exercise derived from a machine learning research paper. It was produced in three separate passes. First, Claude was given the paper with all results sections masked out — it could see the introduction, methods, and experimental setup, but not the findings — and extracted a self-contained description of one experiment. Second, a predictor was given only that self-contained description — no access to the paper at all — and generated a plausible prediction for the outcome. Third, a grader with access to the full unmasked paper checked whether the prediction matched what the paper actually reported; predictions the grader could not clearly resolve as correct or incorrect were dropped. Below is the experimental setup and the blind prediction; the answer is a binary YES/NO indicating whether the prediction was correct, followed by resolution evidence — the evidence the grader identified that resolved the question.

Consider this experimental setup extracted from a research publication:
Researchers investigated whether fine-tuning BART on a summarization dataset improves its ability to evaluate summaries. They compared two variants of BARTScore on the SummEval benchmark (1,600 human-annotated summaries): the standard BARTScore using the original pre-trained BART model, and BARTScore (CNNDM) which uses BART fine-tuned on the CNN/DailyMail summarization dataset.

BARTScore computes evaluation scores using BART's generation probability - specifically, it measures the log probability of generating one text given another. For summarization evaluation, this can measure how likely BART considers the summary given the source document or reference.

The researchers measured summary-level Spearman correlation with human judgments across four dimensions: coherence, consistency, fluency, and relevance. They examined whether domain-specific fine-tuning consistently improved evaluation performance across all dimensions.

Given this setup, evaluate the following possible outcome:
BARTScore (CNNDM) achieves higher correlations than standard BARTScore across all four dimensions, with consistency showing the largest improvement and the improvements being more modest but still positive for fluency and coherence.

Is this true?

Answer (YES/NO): NO